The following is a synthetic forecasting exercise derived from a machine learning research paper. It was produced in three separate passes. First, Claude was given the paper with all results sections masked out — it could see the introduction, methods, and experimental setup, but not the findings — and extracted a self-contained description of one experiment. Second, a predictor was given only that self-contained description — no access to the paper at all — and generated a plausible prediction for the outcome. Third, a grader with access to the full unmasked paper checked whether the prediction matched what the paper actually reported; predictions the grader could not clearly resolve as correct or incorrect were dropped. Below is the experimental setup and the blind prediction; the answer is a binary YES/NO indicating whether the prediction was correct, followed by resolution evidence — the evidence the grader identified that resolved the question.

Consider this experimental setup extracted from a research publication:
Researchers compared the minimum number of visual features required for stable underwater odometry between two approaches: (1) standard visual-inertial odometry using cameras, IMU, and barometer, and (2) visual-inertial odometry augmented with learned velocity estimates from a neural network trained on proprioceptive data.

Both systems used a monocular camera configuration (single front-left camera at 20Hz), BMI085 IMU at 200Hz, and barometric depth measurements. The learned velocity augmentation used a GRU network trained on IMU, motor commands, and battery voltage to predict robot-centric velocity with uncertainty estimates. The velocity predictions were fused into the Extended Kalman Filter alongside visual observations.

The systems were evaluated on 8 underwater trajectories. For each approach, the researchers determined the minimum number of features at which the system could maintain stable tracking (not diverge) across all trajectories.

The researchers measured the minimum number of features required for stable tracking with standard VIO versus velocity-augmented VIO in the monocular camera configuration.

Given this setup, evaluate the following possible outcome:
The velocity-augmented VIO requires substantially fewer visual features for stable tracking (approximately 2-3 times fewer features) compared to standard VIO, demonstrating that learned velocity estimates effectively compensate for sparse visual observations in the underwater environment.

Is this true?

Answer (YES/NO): YES